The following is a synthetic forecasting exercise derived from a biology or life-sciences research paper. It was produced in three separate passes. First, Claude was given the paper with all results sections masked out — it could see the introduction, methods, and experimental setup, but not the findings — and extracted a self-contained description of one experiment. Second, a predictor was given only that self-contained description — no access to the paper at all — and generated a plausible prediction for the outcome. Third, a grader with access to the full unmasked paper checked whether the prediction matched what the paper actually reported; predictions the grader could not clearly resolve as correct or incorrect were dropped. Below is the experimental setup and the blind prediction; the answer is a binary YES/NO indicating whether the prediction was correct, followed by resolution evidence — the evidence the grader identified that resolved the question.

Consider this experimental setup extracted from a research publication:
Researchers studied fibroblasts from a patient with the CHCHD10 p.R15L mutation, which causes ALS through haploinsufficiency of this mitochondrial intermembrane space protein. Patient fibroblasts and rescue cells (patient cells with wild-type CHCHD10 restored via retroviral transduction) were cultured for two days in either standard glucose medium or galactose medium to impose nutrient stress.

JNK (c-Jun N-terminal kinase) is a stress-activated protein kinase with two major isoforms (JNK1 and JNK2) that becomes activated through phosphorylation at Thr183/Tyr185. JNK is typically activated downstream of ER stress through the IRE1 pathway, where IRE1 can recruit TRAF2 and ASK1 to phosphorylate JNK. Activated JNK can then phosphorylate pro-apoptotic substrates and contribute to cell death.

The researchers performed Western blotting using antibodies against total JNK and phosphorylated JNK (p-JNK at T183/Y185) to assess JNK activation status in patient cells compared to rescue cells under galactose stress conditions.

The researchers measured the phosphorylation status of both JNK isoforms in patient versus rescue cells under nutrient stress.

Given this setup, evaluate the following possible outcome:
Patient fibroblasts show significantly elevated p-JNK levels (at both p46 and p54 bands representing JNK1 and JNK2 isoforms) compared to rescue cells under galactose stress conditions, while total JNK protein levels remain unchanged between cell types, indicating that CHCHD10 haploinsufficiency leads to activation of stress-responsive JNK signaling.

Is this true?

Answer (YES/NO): NO